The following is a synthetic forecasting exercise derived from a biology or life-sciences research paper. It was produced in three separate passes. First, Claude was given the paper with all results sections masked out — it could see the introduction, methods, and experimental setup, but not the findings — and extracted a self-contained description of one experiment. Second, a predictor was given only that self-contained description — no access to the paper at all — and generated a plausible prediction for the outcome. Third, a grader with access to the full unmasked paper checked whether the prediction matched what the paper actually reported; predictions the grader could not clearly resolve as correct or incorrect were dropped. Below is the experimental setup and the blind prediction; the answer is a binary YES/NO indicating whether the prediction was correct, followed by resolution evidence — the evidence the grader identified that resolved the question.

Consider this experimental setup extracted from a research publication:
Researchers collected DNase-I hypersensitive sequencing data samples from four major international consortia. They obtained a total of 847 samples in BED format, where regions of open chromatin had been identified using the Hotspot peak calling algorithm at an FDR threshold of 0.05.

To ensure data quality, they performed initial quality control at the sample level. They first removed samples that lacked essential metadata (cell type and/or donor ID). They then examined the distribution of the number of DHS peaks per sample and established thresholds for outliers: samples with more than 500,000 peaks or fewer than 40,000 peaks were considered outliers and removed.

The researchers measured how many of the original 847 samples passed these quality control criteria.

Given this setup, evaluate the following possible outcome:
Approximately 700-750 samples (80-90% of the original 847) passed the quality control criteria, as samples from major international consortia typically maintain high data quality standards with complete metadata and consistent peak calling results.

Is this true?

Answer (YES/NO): NO